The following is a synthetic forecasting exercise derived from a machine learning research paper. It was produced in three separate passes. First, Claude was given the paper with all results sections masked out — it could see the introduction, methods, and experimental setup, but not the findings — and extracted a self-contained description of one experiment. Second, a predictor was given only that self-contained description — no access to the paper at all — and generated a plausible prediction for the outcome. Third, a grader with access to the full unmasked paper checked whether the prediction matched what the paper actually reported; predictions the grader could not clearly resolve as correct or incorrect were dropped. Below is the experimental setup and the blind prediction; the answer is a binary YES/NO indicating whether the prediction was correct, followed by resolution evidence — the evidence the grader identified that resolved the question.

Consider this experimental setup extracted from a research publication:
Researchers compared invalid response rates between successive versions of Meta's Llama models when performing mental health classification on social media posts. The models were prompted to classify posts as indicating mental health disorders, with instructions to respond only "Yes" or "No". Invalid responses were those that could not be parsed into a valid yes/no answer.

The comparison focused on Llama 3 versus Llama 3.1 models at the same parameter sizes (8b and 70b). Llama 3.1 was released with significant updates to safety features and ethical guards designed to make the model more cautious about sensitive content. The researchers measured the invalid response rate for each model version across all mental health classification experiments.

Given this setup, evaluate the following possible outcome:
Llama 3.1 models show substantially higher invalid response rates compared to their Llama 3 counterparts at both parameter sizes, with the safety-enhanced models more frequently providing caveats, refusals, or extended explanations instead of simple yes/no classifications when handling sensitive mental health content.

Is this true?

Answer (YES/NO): YES